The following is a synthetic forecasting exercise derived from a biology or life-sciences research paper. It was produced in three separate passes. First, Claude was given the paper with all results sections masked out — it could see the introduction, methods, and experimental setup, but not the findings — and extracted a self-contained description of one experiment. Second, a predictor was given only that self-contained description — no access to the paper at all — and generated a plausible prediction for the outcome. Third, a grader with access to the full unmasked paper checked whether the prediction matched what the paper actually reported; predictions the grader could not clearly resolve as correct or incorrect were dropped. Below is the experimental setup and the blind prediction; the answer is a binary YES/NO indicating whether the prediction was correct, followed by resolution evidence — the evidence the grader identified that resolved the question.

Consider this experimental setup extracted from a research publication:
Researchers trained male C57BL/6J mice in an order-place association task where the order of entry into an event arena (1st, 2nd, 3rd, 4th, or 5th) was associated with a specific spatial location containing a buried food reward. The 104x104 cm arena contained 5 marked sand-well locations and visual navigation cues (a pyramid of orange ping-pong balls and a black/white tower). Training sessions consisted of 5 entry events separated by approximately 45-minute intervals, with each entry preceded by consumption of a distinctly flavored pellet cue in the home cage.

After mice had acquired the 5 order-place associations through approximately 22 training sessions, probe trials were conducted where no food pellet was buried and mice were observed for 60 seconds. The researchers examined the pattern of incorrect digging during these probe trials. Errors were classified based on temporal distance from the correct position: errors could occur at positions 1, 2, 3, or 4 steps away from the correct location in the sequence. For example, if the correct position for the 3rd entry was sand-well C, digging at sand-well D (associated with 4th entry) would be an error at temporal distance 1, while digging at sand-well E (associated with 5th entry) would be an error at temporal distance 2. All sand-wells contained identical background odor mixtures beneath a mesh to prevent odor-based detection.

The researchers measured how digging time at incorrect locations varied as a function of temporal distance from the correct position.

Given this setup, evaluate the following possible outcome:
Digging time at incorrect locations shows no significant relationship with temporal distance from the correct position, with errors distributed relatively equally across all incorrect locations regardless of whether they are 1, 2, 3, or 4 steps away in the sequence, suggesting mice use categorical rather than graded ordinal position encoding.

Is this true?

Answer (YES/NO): NO